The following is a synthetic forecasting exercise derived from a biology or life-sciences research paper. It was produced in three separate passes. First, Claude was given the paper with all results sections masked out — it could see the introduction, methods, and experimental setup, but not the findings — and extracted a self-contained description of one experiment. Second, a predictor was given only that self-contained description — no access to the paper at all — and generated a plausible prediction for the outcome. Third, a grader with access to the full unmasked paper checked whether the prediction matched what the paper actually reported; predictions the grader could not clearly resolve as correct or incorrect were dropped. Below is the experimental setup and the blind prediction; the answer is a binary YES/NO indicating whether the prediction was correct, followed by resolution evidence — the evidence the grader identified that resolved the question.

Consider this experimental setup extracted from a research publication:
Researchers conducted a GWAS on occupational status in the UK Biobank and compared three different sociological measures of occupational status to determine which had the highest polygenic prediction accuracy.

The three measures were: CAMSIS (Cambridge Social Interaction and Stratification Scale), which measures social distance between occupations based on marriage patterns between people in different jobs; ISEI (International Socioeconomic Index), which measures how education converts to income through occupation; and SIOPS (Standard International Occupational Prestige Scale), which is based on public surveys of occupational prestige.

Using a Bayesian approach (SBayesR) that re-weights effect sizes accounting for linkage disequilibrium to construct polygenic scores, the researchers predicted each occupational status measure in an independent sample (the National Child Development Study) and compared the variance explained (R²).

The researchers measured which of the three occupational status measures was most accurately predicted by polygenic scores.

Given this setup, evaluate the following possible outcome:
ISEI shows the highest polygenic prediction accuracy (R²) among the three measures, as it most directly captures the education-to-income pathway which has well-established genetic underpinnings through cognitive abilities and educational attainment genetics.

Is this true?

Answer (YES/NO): NO